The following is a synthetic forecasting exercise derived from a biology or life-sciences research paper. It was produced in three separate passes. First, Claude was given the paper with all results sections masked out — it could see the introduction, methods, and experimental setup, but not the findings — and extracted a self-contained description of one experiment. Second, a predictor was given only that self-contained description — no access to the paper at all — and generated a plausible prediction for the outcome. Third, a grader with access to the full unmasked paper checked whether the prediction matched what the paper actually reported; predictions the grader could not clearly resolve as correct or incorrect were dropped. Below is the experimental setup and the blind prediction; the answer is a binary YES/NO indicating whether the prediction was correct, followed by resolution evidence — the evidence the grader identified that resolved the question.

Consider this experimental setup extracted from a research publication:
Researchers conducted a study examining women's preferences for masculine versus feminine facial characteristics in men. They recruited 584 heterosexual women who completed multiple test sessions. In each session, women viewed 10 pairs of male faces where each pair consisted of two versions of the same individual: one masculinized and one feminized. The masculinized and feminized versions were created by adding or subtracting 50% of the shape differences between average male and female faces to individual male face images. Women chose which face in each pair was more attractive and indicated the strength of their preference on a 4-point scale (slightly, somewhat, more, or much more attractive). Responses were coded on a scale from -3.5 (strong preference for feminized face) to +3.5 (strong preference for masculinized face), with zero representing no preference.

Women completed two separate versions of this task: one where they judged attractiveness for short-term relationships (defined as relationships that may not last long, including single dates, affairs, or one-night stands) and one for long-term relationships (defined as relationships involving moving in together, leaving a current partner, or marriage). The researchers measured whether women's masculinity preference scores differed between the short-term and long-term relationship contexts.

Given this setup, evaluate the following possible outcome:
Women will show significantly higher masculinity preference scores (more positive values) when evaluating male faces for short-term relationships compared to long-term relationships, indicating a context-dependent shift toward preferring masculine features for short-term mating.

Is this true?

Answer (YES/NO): YES